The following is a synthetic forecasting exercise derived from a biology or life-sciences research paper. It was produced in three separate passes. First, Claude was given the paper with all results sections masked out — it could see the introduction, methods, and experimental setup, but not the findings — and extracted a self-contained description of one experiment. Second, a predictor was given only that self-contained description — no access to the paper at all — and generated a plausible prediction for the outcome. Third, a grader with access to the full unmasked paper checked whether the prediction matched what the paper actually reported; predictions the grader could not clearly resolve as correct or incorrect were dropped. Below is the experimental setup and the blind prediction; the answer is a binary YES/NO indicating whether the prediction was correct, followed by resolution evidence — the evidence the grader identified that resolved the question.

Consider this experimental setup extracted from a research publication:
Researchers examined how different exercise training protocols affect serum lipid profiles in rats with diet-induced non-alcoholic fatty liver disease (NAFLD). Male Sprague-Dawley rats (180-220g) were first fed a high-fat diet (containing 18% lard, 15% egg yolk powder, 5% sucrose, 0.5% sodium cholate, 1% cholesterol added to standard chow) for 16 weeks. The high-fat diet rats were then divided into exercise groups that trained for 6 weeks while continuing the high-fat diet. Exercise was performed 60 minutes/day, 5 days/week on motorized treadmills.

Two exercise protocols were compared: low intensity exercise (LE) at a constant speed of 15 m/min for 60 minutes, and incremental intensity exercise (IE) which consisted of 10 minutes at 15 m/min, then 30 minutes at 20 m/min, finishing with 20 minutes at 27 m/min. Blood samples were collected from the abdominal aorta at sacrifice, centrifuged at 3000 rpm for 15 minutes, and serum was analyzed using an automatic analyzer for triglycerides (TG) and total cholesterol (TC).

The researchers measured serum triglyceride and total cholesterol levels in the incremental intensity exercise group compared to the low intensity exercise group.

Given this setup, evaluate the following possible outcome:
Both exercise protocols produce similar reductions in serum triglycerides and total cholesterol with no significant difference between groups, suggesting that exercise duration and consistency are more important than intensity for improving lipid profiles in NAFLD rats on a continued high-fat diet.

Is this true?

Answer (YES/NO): YES